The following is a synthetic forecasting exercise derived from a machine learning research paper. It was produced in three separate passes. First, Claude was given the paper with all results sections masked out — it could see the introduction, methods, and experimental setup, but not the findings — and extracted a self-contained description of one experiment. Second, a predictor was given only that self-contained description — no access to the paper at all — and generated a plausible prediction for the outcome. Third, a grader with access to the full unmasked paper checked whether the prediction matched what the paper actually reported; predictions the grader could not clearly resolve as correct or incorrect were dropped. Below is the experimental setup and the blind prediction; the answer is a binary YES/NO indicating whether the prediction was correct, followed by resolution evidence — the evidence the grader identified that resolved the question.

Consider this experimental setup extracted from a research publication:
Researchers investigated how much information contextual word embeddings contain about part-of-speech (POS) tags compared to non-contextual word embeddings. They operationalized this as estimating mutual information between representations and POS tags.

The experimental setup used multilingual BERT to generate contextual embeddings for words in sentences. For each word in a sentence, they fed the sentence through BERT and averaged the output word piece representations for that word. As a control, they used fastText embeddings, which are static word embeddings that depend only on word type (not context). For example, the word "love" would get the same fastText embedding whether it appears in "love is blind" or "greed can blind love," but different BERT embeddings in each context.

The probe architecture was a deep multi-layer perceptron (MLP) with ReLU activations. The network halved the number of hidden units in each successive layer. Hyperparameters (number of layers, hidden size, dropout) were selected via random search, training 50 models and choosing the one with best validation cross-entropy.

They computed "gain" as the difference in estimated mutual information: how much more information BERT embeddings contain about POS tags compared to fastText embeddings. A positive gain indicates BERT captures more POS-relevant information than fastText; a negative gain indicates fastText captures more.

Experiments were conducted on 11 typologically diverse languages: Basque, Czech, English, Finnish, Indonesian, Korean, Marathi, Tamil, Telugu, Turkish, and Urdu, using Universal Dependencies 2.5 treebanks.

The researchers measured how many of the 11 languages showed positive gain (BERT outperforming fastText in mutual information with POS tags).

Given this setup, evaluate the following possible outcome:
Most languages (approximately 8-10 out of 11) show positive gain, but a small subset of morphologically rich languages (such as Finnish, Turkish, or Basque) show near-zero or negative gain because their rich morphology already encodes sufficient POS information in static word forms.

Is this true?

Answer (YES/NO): NO